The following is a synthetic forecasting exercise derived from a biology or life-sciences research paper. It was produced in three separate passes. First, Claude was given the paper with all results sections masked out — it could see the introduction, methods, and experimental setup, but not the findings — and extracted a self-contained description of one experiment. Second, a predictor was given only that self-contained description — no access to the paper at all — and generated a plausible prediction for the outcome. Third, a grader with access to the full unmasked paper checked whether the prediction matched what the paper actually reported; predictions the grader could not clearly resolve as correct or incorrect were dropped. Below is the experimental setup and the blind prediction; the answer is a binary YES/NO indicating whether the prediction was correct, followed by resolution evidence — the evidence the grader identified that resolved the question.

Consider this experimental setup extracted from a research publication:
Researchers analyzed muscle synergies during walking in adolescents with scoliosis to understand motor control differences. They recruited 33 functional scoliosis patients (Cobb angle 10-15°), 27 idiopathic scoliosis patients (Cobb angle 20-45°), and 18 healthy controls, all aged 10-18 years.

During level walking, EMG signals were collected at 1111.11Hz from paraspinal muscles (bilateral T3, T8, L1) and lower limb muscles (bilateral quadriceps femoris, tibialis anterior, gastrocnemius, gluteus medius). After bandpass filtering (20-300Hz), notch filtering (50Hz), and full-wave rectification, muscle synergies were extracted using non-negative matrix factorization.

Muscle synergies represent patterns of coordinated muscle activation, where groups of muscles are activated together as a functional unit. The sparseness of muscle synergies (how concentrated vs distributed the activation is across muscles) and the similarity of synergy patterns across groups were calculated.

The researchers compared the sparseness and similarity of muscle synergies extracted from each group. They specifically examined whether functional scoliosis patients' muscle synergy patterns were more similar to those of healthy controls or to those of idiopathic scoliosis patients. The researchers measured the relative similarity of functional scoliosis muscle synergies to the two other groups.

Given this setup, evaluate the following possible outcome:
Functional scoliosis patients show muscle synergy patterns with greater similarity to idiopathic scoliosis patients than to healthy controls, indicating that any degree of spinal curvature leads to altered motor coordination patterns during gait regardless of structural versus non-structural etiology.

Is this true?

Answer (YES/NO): YES